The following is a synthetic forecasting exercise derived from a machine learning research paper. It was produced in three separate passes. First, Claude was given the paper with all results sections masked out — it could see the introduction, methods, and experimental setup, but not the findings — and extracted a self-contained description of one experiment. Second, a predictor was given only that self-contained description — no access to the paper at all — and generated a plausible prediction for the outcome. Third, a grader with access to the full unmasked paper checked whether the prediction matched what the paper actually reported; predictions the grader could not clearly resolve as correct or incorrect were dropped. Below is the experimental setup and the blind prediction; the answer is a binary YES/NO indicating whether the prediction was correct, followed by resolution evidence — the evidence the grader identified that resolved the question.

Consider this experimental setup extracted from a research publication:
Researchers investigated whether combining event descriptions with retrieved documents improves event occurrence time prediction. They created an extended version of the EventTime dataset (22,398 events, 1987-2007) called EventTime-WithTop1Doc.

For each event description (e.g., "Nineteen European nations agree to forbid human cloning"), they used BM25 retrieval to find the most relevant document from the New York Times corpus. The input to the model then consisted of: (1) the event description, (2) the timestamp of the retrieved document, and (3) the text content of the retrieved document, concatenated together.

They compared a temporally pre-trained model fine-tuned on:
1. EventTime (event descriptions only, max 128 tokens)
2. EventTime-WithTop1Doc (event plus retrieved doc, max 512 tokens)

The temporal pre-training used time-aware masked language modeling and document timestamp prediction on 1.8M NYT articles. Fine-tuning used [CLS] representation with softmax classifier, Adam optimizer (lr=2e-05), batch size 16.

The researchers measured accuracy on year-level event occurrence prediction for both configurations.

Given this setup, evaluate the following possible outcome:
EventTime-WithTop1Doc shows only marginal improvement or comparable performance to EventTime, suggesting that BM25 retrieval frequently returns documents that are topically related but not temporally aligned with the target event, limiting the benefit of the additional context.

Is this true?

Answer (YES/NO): NO